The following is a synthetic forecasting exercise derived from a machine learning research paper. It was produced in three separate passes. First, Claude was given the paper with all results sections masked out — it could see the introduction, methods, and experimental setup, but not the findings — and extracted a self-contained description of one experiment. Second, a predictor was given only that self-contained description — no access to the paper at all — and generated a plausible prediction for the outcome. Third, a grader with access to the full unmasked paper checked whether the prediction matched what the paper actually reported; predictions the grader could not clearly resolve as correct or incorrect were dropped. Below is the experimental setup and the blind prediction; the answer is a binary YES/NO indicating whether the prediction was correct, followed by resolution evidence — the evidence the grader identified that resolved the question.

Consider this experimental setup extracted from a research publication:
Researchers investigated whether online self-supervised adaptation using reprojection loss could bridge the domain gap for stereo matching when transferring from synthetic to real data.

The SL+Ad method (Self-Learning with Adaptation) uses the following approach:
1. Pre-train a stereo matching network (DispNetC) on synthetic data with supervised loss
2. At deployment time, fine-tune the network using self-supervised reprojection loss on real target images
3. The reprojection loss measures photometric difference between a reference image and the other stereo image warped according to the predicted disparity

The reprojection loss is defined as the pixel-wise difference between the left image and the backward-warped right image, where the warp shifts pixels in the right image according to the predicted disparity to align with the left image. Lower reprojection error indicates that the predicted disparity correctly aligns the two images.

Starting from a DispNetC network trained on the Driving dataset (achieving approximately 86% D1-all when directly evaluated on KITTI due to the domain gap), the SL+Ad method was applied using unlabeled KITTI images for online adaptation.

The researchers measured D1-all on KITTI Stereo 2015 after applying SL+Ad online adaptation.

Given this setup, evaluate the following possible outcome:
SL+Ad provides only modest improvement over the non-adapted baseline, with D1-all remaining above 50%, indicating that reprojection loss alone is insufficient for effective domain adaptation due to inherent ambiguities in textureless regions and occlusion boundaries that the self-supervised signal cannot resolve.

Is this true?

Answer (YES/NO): NO